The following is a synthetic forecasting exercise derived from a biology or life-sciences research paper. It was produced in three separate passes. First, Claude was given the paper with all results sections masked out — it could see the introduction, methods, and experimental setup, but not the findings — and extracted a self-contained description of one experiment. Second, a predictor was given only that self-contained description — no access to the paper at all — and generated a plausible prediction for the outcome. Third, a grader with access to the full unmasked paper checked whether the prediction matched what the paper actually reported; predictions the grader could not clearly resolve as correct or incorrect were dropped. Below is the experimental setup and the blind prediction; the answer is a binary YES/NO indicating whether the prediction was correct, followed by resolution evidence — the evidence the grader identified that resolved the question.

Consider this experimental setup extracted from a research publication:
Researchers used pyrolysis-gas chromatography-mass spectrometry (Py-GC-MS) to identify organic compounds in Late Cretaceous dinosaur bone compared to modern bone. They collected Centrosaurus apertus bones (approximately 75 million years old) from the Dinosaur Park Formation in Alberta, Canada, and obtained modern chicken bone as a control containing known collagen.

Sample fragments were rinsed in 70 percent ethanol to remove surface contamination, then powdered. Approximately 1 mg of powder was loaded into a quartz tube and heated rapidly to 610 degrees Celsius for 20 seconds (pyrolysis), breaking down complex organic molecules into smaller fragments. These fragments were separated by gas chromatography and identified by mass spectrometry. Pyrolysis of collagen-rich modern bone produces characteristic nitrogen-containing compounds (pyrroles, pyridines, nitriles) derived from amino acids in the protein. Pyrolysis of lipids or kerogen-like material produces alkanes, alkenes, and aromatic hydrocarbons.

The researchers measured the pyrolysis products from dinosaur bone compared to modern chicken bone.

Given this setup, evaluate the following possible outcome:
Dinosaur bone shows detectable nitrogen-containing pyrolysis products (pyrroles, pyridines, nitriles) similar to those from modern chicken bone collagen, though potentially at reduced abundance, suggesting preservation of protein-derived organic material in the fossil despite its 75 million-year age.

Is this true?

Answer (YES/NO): NO